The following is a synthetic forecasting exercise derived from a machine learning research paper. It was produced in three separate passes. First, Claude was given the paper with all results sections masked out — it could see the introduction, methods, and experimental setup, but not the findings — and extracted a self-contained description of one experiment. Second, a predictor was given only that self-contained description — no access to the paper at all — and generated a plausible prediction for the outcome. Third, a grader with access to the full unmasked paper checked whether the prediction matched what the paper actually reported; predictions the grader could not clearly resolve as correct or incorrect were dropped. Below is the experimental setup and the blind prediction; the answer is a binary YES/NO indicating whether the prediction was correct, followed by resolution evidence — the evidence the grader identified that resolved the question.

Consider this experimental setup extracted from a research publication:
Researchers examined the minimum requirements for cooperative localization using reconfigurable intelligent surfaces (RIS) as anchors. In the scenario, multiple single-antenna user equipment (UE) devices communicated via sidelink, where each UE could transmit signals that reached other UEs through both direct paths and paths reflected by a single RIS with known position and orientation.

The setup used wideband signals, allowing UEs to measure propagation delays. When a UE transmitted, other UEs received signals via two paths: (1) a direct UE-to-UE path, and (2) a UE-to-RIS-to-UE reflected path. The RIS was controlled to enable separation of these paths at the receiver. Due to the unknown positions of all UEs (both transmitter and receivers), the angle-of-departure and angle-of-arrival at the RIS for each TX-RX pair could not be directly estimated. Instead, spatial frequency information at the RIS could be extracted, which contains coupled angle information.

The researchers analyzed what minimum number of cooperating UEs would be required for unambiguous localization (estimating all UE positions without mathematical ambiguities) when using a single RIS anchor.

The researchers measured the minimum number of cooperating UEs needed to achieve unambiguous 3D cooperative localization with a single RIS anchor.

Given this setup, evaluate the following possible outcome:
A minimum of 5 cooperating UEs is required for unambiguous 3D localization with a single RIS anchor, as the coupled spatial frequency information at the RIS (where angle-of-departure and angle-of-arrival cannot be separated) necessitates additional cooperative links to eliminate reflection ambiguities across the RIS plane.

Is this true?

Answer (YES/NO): NO